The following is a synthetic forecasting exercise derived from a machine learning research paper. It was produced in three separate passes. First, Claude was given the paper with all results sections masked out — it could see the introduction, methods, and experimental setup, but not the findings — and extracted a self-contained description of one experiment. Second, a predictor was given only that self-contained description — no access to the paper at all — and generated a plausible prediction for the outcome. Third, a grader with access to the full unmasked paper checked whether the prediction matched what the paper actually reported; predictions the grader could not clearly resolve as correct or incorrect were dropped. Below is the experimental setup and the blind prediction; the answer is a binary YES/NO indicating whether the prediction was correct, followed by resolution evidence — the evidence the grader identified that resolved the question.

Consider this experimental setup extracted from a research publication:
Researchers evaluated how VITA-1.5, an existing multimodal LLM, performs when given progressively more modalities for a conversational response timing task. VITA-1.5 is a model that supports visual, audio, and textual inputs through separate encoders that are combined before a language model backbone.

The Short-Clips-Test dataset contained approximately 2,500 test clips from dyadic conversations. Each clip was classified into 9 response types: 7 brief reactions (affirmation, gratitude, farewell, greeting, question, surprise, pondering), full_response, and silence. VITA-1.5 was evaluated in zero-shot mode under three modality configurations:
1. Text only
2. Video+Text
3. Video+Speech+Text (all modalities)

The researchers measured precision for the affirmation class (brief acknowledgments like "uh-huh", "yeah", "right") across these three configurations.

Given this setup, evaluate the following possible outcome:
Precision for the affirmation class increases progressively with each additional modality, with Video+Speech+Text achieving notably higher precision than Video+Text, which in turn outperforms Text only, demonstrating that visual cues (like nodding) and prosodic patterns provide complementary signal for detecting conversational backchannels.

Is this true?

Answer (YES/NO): YES